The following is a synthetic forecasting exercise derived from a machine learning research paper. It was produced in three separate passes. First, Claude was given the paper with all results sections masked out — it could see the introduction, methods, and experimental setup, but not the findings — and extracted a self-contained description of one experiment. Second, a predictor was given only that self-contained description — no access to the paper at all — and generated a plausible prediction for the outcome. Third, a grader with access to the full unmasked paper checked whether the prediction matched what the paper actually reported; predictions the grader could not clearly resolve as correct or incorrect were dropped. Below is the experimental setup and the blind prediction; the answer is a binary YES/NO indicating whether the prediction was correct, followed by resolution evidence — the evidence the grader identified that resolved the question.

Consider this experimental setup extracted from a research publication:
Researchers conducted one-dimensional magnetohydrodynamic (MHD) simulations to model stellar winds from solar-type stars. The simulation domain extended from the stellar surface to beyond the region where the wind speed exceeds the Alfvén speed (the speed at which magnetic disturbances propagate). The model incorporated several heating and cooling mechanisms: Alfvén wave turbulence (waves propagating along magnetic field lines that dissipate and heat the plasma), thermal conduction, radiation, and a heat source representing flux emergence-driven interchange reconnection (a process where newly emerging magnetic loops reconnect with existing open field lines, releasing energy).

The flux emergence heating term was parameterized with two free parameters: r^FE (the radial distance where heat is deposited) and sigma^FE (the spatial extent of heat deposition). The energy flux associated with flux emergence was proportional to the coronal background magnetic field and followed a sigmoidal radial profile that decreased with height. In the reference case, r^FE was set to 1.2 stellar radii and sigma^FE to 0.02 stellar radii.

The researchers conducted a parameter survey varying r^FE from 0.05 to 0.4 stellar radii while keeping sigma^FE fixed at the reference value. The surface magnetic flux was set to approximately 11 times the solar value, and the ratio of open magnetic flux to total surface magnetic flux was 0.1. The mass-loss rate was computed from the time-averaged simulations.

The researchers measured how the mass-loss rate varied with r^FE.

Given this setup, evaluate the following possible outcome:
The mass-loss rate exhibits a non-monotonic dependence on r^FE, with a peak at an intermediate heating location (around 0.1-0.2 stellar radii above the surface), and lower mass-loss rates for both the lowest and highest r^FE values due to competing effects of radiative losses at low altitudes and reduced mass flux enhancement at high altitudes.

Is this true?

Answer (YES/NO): YES